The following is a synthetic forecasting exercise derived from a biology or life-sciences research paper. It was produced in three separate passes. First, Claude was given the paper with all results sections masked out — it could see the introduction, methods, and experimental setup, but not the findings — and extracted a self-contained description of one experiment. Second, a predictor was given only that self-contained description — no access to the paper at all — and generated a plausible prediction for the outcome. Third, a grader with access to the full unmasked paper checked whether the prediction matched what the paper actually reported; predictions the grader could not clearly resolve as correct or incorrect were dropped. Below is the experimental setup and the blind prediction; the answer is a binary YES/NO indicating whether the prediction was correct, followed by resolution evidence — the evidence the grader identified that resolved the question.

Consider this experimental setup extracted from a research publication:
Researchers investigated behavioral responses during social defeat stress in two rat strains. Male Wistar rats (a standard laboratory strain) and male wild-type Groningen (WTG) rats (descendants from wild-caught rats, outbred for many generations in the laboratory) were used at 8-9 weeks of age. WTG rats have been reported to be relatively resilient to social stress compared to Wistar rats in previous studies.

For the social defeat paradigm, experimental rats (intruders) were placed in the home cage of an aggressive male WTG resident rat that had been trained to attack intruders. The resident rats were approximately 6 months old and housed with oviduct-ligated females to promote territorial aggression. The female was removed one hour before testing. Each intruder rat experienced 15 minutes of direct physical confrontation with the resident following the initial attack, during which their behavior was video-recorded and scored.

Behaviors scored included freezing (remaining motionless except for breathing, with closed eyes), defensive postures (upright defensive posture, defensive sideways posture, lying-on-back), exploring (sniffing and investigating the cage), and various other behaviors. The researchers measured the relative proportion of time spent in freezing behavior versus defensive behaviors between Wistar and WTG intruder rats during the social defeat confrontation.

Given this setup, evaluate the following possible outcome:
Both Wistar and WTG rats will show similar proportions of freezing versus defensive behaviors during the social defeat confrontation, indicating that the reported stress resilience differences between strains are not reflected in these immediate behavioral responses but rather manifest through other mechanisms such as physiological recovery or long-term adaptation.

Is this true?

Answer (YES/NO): NO